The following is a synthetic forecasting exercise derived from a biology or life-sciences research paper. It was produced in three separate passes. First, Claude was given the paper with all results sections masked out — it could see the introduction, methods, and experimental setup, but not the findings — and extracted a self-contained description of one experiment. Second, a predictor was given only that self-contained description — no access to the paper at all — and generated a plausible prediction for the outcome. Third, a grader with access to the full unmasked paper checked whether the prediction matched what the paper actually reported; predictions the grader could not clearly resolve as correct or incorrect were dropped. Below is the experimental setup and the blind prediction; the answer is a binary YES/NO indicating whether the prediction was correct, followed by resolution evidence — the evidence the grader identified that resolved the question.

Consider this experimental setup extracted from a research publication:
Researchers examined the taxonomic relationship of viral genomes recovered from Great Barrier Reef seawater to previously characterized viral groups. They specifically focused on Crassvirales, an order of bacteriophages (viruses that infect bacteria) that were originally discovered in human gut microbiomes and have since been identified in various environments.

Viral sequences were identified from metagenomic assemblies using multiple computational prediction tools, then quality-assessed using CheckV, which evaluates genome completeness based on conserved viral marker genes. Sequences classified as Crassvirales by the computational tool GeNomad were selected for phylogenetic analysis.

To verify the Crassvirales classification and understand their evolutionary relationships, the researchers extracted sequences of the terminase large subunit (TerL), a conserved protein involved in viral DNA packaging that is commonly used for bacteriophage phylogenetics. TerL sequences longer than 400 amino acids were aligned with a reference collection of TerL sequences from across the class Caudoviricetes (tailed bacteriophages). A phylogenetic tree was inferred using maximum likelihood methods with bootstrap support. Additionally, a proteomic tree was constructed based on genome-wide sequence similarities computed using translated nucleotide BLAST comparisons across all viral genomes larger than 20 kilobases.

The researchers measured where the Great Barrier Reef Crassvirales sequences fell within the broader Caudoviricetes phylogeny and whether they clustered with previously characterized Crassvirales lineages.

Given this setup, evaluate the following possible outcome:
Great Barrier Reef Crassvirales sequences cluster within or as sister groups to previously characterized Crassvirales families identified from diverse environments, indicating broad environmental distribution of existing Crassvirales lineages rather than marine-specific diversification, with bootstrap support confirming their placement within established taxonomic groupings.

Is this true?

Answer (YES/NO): NO